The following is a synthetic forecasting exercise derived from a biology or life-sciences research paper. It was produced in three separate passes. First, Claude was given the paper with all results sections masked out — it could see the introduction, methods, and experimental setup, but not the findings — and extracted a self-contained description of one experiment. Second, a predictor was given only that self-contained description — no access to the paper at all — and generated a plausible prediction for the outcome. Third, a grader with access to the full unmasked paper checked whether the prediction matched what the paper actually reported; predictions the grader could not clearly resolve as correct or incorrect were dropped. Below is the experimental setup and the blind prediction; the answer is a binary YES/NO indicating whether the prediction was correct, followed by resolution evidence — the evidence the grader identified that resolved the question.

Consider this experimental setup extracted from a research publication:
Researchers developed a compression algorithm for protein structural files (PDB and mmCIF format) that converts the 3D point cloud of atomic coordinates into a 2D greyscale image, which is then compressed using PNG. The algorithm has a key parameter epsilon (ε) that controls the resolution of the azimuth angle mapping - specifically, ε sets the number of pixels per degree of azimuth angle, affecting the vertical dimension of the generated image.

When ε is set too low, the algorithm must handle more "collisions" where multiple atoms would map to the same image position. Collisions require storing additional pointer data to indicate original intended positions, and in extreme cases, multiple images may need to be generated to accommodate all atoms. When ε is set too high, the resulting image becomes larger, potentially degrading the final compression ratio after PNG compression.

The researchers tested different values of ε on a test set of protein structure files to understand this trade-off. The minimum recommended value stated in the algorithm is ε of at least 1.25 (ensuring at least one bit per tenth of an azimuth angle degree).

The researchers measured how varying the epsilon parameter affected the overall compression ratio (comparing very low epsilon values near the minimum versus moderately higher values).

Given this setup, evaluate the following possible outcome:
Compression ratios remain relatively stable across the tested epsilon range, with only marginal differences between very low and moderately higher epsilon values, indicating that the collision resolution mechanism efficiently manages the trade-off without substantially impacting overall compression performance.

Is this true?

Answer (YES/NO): YES